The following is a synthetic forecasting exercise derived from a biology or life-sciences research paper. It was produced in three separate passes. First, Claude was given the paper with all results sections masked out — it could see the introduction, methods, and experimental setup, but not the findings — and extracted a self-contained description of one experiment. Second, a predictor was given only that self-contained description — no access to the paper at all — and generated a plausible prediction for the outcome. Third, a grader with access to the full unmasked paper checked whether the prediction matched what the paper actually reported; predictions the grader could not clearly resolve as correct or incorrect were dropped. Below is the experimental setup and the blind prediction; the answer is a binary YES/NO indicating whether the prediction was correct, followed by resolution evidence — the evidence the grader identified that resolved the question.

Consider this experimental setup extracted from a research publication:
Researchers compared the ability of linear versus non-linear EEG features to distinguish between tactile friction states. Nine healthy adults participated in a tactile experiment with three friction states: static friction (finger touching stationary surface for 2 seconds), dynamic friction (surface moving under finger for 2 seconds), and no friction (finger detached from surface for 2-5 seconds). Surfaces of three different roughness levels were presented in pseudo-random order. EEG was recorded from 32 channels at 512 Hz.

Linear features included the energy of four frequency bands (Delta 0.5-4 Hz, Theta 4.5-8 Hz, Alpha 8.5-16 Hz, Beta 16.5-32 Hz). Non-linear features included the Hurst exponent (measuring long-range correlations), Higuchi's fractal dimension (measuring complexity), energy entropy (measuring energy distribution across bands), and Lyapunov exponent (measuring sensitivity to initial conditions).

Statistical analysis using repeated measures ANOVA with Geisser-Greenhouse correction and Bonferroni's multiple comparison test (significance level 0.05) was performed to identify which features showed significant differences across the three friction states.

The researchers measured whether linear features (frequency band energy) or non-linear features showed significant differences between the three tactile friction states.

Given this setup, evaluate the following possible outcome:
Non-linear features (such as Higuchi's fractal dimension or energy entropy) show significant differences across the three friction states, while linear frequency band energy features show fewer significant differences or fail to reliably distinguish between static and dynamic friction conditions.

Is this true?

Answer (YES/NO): NO